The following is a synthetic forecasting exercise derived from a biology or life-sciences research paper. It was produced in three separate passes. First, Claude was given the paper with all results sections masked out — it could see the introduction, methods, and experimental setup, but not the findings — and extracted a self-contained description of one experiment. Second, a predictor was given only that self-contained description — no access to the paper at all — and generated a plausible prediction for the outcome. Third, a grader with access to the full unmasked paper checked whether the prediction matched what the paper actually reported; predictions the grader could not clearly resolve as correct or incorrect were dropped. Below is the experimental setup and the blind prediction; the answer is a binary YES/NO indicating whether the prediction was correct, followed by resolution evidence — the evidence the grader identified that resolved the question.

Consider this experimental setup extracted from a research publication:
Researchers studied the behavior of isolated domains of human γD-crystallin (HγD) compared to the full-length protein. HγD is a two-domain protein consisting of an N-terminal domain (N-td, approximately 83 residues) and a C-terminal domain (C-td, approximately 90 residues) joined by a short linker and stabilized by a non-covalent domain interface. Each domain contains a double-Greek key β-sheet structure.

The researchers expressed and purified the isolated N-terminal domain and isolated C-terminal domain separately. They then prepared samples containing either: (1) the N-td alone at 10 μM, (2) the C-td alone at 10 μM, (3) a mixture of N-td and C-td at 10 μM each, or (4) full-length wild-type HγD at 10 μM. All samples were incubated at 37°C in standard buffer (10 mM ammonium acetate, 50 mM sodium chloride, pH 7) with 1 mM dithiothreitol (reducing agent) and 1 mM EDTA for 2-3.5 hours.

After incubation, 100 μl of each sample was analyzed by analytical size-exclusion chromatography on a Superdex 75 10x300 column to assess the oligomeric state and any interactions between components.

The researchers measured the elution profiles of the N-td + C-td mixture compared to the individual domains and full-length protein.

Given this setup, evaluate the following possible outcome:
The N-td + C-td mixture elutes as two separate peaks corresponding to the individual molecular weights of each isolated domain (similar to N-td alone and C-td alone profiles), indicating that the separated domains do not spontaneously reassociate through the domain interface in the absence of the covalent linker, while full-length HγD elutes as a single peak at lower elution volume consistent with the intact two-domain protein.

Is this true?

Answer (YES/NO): NO